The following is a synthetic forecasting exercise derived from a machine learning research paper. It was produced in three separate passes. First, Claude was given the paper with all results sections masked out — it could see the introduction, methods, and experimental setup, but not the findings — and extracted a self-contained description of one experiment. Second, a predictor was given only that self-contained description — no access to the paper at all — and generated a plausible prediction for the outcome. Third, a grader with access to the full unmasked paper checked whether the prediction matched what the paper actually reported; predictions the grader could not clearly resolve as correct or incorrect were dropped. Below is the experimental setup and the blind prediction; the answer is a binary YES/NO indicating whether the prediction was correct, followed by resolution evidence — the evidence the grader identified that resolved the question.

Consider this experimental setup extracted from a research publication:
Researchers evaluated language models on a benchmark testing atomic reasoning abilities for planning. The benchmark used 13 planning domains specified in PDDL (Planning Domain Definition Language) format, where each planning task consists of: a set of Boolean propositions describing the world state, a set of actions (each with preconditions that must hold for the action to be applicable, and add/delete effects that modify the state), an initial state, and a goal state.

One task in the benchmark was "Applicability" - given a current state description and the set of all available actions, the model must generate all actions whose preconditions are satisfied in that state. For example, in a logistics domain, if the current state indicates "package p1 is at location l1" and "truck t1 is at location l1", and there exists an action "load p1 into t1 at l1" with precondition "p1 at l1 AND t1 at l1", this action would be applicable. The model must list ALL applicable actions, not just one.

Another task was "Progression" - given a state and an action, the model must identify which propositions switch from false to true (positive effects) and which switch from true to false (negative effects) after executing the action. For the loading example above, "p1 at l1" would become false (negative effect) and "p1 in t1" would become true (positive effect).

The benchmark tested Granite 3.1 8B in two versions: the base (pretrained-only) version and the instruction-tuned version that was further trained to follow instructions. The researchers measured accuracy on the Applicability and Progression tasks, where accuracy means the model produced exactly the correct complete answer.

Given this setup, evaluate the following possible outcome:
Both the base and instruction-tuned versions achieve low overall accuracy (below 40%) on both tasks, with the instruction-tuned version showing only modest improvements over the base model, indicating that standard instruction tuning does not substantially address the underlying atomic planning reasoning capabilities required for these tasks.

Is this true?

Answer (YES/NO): NO